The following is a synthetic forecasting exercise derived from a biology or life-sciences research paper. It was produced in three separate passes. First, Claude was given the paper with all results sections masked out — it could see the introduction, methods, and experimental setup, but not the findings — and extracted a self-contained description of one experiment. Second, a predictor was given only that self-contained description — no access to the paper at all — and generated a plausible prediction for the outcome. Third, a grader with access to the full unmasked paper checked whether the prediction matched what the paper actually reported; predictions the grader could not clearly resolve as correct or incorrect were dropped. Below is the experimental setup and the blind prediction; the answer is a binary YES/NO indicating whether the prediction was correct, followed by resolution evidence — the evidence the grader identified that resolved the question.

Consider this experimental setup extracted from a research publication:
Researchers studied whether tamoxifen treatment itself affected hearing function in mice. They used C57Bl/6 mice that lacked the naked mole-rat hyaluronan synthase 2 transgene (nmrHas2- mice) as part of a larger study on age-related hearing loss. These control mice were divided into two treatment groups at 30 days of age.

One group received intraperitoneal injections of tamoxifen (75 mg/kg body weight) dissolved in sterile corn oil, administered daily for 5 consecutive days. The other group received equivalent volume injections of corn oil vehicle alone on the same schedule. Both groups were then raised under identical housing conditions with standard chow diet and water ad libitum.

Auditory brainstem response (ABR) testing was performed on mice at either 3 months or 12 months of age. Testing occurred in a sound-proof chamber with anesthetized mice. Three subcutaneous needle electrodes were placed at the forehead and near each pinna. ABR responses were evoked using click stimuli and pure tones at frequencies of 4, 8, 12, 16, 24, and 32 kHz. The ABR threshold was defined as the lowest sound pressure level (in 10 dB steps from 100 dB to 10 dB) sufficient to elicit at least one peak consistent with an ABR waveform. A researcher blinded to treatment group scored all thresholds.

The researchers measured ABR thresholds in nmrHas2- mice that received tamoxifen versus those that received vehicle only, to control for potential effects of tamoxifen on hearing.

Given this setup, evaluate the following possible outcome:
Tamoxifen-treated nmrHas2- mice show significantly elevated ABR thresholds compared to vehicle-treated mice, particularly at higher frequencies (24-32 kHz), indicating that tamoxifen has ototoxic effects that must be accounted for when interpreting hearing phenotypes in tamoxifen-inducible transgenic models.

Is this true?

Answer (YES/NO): NO